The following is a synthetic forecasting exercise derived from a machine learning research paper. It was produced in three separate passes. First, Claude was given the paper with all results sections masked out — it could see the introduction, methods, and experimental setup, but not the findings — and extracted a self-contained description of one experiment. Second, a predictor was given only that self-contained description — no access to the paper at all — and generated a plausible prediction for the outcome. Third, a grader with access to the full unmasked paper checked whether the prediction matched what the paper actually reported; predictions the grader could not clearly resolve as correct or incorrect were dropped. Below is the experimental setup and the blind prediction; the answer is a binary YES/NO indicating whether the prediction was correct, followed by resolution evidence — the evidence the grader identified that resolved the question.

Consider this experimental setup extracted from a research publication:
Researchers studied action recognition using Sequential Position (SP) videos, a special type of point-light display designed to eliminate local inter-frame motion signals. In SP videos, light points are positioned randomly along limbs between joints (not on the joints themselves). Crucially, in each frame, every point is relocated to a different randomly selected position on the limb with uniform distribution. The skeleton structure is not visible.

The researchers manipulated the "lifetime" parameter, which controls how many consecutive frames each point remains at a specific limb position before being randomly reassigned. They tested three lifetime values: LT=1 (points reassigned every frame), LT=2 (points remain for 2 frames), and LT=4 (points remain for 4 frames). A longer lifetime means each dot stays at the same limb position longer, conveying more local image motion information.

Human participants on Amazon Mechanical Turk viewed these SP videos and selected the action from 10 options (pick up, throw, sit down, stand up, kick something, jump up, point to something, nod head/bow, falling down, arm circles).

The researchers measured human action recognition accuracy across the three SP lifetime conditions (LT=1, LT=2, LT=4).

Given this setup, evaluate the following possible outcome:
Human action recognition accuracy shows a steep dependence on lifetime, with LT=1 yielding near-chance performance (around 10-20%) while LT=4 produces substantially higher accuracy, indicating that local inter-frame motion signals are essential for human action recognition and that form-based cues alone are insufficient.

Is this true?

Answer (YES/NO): NO